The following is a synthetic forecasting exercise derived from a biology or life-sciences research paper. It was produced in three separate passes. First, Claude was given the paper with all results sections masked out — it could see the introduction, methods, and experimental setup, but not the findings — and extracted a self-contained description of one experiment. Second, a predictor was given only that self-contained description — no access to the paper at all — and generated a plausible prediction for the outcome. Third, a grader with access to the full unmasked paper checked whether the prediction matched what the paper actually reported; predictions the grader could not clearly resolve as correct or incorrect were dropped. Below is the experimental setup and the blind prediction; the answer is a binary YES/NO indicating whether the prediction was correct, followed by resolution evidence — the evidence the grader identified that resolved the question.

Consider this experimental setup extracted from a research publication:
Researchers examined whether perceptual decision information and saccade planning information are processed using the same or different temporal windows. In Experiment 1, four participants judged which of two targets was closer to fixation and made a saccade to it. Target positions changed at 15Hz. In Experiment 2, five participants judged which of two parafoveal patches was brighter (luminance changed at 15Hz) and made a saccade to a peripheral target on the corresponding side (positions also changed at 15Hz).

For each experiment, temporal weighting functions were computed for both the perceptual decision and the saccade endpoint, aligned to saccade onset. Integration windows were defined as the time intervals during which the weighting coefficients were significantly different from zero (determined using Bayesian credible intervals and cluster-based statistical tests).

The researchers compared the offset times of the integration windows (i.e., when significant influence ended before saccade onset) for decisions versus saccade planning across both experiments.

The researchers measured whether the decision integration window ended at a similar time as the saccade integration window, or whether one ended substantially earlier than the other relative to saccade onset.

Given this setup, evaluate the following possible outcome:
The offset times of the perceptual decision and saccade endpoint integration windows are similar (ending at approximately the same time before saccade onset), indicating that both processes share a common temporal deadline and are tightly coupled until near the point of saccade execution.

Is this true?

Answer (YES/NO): NO